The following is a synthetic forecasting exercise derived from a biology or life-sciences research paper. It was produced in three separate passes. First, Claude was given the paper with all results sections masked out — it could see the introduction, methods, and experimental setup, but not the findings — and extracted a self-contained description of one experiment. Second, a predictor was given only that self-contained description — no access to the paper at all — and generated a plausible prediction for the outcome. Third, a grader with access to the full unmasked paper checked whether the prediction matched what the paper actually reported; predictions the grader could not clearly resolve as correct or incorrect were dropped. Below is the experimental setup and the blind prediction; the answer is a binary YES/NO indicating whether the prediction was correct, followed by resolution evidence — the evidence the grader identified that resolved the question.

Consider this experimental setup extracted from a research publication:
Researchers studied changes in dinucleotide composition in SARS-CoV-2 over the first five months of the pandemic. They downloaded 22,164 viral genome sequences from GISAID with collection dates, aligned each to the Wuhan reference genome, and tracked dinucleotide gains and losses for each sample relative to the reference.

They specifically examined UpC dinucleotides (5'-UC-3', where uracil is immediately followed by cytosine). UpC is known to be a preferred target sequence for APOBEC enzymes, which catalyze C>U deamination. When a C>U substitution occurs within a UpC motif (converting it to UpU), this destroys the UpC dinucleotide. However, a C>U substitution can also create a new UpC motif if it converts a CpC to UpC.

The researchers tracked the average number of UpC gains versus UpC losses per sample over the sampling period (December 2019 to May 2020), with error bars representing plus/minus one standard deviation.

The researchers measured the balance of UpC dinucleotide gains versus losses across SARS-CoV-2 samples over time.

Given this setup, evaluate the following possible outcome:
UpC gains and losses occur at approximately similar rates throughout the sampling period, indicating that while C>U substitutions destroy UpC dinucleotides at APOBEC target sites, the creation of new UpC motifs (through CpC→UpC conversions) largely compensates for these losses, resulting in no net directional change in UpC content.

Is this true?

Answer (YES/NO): NO